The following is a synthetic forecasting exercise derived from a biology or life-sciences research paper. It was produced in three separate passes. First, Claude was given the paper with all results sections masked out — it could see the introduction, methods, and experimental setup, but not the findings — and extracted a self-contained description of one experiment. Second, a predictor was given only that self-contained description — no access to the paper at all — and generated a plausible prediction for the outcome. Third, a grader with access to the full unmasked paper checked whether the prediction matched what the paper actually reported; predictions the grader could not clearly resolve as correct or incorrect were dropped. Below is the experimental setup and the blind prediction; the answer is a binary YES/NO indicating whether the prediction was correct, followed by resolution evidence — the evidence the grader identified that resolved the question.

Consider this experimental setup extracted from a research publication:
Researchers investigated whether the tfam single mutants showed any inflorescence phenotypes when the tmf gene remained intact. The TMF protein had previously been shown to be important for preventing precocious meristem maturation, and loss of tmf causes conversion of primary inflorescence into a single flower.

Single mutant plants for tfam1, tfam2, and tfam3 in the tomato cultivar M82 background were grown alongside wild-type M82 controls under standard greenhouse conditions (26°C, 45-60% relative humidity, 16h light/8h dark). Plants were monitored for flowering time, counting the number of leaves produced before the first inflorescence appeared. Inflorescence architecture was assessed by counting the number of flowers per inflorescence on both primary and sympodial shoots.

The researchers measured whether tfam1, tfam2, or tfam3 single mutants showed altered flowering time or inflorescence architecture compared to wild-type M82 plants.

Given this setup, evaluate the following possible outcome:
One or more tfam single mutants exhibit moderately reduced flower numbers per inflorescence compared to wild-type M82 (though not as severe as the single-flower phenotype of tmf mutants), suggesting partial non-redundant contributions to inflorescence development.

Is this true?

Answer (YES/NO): YES